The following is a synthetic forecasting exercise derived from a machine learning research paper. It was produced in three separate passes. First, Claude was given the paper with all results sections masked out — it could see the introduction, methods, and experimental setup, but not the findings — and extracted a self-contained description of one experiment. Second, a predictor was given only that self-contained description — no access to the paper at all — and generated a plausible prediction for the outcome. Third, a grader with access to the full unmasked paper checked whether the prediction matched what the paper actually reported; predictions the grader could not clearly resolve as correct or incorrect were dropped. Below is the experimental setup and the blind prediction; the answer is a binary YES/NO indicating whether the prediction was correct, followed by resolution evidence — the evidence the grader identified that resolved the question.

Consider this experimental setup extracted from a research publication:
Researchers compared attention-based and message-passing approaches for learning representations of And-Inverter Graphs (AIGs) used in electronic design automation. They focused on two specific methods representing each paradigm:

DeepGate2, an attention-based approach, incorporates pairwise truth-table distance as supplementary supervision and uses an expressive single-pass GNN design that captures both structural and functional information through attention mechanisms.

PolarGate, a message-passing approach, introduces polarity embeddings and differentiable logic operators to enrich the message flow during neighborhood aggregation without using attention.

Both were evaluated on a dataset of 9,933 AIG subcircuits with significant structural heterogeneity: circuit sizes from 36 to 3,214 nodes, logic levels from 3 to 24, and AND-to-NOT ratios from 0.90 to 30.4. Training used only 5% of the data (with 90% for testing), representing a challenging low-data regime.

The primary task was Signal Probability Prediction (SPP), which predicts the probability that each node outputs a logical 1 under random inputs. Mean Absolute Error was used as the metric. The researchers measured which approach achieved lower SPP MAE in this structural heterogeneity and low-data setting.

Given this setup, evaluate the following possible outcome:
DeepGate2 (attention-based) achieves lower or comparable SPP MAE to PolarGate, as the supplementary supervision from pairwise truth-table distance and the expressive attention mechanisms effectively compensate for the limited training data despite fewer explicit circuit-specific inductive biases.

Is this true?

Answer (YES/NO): NO